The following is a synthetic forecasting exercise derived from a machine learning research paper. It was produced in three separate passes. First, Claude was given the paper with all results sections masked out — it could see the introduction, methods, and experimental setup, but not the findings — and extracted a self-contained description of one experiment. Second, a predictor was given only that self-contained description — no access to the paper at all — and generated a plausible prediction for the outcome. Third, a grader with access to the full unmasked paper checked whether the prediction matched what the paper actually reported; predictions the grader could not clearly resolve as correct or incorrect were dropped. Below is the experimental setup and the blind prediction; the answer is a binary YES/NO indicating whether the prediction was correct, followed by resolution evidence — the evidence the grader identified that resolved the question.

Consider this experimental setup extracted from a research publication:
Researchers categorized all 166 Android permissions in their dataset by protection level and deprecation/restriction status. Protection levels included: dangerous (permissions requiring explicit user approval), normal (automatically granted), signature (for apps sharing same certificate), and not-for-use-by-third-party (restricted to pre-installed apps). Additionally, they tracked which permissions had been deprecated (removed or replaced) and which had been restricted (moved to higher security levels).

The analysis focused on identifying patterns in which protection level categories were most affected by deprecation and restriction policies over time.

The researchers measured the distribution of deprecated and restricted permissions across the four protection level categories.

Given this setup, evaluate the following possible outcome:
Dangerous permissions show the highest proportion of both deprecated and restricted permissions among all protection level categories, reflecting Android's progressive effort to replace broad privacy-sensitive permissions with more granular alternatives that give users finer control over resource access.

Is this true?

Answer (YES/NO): NO